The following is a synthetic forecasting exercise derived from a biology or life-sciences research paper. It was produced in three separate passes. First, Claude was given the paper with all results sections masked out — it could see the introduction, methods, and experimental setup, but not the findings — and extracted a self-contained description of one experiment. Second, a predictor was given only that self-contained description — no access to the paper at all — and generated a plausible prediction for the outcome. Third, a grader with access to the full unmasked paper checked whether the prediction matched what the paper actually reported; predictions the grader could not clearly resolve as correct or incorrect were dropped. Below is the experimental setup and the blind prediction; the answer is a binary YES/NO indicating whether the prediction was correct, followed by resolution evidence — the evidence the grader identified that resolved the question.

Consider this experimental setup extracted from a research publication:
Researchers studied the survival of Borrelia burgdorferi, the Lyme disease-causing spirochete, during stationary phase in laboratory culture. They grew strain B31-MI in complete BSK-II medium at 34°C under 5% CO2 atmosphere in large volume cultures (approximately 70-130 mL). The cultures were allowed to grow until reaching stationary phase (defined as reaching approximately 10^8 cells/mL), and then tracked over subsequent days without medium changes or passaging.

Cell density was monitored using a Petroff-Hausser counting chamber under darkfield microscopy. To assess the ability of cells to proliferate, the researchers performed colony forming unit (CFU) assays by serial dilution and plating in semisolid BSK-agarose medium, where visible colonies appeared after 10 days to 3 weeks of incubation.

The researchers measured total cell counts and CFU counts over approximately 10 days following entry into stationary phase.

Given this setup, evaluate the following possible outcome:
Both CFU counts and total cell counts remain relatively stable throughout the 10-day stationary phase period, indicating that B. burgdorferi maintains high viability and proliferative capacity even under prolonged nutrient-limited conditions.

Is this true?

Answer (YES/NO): NO